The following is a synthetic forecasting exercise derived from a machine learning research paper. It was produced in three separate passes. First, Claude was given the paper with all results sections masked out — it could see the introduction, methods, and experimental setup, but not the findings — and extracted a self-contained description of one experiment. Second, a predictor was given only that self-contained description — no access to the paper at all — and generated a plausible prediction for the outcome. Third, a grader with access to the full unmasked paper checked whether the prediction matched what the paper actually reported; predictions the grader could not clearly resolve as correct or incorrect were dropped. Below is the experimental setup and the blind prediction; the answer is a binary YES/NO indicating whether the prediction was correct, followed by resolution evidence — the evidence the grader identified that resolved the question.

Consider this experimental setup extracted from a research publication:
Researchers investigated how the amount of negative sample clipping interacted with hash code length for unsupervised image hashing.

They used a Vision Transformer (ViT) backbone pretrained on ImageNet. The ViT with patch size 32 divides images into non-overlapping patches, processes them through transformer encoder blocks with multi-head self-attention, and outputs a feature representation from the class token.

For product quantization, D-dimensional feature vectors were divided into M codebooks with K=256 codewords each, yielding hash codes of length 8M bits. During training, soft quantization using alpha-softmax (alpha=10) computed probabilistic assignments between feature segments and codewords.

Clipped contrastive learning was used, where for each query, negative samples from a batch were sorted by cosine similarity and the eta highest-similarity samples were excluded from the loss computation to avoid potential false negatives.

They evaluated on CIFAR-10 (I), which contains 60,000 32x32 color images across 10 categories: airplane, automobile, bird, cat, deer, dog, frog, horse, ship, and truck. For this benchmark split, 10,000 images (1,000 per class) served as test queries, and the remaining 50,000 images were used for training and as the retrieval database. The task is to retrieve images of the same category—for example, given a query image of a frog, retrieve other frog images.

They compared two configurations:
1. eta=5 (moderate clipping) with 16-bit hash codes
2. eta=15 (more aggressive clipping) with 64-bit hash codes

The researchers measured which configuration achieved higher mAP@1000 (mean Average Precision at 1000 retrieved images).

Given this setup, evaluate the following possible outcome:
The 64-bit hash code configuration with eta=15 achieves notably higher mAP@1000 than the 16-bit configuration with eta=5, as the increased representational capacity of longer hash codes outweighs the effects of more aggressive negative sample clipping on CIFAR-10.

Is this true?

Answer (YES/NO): YES